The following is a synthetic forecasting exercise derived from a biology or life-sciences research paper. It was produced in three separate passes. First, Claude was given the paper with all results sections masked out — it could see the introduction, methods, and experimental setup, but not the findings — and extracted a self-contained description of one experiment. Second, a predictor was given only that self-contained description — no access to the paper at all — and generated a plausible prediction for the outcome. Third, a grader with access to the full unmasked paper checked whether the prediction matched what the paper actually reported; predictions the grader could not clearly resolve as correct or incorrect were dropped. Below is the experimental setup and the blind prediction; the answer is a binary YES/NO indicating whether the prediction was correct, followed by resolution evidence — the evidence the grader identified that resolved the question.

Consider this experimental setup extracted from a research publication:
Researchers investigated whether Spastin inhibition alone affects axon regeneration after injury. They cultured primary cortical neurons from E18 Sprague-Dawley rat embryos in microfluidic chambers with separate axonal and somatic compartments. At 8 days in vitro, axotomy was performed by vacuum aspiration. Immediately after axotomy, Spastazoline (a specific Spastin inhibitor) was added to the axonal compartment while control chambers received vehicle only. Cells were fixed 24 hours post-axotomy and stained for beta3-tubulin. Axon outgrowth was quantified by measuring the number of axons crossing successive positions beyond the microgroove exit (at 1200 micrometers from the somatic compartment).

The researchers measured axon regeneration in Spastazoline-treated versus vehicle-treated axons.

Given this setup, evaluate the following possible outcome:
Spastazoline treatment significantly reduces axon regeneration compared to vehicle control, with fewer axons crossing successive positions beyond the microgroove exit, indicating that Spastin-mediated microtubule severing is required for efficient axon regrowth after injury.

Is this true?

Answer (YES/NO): NO